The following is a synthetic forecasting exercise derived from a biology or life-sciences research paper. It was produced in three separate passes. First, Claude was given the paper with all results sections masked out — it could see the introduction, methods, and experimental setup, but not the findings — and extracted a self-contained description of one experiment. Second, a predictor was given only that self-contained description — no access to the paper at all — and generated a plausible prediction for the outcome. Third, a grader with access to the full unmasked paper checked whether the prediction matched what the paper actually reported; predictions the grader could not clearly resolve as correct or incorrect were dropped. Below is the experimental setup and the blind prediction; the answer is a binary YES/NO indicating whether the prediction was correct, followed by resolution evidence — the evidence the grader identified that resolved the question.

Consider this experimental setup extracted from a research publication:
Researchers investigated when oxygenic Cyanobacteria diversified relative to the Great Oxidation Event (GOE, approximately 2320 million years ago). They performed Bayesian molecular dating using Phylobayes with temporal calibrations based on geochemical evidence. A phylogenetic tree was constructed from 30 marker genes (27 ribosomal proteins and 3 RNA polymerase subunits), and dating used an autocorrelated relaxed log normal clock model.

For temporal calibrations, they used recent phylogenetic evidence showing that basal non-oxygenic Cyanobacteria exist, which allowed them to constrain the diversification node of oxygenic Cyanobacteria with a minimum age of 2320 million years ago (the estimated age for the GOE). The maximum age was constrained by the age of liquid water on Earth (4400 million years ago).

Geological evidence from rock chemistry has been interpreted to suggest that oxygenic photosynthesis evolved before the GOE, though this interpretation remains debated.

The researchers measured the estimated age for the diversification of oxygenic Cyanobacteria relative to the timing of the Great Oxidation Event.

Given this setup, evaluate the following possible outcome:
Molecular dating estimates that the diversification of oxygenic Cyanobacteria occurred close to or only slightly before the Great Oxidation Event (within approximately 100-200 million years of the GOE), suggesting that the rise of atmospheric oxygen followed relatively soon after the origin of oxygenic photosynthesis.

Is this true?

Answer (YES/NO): NO